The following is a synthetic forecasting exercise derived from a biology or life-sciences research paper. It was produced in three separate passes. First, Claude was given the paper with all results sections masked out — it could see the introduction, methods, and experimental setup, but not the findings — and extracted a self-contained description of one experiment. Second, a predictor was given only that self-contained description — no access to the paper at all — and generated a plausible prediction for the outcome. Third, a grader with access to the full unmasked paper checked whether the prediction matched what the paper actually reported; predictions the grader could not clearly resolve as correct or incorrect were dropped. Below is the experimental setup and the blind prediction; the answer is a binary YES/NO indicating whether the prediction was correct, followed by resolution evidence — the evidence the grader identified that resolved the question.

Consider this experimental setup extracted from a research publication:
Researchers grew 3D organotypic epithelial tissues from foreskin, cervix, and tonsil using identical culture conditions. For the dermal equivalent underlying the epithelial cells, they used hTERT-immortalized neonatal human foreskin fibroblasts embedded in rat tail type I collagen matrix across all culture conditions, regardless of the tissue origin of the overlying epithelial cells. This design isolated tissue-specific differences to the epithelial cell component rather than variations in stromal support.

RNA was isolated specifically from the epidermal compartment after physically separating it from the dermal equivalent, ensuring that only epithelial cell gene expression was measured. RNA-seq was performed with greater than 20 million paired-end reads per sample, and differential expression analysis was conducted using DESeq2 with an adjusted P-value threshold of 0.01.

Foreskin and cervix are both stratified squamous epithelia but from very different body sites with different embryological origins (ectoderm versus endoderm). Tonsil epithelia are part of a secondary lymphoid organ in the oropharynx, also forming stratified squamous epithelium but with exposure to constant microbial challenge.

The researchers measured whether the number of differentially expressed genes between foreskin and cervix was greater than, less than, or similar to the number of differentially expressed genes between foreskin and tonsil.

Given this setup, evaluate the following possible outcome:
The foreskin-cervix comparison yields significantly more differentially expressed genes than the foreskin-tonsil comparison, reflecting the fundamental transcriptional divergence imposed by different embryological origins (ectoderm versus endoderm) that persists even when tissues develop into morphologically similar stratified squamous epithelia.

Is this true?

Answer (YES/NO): NO